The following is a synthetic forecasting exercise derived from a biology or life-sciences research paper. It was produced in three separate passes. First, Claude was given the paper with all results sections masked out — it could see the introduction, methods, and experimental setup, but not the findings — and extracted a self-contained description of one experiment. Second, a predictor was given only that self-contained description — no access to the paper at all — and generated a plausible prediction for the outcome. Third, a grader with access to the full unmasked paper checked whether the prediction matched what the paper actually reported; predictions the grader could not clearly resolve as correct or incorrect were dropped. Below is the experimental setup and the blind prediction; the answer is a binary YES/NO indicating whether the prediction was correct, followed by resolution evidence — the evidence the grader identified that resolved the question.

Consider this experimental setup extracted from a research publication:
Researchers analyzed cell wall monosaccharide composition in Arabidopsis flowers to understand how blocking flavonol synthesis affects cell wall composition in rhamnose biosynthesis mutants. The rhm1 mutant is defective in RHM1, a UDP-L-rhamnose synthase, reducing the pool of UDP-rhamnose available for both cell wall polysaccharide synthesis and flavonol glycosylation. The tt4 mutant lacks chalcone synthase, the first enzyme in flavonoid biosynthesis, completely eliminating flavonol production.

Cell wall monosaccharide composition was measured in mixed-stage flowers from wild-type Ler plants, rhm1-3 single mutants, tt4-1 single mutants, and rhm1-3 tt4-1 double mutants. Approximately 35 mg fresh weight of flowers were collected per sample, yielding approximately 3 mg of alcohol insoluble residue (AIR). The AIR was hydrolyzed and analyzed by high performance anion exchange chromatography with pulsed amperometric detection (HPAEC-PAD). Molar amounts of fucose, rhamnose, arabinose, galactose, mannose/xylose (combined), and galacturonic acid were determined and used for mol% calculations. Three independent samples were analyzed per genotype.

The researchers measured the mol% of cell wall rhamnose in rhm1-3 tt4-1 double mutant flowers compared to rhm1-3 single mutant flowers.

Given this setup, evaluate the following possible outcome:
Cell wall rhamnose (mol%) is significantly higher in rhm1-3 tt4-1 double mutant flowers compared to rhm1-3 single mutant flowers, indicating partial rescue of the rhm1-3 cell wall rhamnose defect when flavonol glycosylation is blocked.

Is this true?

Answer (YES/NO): YES